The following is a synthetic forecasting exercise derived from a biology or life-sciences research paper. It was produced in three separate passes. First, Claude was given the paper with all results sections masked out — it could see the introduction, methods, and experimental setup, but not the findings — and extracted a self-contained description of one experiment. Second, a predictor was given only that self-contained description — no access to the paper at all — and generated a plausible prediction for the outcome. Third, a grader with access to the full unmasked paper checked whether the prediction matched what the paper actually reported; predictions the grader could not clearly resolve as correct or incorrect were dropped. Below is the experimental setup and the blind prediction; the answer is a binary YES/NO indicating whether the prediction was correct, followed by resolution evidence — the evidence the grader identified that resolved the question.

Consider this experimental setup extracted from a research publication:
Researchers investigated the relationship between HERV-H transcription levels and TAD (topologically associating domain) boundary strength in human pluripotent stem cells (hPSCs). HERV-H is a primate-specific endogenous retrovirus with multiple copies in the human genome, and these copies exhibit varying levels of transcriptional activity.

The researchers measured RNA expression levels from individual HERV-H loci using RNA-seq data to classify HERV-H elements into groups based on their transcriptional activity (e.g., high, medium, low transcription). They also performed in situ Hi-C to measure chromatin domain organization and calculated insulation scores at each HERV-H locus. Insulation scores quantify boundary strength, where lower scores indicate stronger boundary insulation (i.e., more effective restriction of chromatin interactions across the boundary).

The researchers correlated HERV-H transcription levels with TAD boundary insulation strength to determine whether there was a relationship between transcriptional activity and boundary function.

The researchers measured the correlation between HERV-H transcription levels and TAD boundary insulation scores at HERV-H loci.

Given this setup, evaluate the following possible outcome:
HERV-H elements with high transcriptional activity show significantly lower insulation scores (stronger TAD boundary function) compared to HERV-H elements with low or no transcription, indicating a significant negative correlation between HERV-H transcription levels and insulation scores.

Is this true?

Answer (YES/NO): YES